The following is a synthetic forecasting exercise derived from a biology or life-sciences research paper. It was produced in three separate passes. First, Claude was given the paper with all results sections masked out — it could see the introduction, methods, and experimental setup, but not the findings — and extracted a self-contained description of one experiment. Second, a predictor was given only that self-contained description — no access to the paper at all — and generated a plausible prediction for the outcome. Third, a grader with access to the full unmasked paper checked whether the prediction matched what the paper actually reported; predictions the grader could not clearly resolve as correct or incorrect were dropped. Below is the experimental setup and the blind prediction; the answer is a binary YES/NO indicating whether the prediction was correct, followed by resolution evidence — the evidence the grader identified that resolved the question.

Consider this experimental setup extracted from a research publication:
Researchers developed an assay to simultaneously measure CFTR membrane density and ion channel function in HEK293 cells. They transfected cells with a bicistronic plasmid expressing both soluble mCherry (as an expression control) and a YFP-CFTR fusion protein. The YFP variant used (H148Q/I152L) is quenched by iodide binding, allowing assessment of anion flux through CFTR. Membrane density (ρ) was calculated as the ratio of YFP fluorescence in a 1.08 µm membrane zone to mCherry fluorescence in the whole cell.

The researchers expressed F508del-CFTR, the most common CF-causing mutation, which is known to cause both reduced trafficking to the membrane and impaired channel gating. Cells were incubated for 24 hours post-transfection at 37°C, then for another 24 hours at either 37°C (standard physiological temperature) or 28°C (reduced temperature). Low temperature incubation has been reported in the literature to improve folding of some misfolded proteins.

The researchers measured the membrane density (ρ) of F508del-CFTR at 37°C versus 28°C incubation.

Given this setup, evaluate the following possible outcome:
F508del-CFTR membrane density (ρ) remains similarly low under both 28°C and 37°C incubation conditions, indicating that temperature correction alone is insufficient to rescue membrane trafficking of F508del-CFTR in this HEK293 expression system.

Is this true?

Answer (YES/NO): NO